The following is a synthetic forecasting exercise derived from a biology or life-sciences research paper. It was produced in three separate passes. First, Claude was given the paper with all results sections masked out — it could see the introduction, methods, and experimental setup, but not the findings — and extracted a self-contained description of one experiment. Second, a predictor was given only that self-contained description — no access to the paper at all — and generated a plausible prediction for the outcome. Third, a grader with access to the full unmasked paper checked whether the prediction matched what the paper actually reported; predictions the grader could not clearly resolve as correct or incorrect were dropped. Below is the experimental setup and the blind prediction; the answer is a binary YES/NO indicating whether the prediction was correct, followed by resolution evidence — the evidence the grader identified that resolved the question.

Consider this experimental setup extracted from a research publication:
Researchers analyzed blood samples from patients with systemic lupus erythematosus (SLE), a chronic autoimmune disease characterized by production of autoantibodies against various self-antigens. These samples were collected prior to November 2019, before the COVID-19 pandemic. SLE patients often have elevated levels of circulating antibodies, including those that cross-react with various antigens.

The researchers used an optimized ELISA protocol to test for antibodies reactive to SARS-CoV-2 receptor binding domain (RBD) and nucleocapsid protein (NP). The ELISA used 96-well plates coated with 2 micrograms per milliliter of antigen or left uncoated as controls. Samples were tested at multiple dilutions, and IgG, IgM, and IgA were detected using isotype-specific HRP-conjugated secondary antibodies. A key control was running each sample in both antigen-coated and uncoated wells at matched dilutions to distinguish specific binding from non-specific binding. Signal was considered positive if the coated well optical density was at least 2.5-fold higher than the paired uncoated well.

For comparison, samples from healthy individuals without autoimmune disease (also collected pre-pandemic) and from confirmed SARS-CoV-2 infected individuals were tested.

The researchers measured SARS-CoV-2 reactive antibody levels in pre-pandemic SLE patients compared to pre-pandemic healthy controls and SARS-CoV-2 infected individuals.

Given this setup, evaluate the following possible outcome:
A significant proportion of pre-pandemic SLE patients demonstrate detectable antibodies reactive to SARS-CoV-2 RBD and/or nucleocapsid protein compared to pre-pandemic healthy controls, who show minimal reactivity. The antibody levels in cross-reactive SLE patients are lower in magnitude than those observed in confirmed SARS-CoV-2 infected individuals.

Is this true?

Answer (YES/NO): NO